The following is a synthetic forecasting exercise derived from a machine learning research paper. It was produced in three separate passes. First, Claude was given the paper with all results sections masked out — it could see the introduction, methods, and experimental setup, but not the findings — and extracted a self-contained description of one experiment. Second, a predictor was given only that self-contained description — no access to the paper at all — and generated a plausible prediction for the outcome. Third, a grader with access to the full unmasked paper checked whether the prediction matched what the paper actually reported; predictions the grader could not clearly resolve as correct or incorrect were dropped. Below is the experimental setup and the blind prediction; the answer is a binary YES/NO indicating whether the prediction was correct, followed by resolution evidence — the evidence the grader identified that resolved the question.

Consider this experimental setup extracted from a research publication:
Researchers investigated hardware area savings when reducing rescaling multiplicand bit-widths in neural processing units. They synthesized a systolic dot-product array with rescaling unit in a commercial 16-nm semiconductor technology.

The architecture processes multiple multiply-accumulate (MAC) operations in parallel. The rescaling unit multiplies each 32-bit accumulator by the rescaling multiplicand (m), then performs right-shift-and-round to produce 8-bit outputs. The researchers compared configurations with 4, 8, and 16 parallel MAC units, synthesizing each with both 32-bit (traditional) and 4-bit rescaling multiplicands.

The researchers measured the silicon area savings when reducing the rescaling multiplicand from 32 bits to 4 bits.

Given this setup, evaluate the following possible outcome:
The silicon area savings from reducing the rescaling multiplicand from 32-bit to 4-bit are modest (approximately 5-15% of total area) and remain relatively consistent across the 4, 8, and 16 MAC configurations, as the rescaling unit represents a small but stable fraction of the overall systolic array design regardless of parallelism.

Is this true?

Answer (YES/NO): NO